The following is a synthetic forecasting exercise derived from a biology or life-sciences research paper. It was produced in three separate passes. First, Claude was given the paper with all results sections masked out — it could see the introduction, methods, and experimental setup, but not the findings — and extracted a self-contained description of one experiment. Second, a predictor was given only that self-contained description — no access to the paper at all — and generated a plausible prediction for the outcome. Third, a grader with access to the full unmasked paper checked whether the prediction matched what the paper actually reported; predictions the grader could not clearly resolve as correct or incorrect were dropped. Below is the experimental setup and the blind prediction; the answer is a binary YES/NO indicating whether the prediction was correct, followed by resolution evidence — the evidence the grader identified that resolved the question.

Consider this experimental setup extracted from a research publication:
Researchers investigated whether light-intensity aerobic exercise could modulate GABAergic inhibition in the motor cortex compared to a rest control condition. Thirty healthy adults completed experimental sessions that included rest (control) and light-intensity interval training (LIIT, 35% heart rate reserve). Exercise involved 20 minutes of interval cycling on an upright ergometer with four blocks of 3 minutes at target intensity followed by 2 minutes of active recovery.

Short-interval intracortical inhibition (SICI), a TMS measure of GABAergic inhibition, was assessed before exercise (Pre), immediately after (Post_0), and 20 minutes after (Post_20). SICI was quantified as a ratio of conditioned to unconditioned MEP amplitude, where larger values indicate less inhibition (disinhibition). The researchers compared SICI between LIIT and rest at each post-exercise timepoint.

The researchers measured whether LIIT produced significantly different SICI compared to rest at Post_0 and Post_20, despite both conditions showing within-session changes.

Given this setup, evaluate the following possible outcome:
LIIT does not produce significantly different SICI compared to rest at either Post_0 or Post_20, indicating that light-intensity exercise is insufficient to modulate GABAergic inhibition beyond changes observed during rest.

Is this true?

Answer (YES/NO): YES